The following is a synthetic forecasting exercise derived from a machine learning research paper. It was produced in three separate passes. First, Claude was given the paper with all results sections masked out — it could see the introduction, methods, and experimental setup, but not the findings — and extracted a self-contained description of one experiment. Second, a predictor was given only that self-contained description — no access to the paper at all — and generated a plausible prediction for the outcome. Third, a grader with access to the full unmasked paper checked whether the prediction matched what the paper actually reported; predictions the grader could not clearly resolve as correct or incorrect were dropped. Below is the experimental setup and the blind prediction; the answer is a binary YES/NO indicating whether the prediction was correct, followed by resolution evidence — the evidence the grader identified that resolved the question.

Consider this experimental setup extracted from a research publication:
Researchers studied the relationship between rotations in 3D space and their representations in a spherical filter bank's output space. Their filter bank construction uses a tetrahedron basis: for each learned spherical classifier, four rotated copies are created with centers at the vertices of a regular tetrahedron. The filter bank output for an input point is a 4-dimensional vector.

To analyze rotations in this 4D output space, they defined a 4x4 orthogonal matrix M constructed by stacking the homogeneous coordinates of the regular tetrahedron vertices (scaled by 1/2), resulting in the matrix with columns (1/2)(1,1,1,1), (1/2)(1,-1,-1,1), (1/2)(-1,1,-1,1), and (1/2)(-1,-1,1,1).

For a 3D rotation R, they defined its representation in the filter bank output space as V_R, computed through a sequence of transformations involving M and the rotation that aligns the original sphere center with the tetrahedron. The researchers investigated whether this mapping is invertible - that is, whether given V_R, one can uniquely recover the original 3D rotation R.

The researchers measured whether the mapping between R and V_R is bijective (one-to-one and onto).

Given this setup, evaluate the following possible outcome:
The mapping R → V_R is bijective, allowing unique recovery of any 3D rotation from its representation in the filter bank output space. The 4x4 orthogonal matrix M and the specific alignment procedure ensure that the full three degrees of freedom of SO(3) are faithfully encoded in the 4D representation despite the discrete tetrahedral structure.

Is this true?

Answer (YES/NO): YES